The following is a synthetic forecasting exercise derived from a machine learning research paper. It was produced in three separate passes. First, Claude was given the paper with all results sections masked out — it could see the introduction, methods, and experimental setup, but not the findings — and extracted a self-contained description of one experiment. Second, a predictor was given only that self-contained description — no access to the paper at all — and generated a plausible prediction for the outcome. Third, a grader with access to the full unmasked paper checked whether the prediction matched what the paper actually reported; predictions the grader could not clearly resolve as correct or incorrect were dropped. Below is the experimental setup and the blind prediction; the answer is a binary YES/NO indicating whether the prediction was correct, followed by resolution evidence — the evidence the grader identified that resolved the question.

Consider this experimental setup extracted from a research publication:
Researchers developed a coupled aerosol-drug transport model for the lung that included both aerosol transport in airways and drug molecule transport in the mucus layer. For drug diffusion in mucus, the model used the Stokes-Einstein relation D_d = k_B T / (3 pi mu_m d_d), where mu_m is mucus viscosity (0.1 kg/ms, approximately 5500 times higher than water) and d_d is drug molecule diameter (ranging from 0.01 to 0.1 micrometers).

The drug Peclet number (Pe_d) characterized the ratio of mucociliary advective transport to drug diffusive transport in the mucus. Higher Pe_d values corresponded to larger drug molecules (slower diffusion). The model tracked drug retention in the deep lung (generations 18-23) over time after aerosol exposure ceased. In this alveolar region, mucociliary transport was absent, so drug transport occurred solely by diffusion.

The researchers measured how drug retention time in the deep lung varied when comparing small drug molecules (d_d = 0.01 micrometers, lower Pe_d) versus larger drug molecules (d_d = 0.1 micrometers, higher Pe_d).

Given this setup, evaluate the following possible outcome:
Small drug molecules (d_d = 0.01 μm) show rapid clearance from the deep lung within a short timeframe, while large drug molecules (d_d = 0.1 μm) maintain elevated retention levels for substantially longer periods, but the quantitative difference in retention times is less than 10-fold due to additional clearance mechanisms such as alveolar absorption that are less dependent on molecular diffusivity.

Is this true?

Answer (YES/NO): NO